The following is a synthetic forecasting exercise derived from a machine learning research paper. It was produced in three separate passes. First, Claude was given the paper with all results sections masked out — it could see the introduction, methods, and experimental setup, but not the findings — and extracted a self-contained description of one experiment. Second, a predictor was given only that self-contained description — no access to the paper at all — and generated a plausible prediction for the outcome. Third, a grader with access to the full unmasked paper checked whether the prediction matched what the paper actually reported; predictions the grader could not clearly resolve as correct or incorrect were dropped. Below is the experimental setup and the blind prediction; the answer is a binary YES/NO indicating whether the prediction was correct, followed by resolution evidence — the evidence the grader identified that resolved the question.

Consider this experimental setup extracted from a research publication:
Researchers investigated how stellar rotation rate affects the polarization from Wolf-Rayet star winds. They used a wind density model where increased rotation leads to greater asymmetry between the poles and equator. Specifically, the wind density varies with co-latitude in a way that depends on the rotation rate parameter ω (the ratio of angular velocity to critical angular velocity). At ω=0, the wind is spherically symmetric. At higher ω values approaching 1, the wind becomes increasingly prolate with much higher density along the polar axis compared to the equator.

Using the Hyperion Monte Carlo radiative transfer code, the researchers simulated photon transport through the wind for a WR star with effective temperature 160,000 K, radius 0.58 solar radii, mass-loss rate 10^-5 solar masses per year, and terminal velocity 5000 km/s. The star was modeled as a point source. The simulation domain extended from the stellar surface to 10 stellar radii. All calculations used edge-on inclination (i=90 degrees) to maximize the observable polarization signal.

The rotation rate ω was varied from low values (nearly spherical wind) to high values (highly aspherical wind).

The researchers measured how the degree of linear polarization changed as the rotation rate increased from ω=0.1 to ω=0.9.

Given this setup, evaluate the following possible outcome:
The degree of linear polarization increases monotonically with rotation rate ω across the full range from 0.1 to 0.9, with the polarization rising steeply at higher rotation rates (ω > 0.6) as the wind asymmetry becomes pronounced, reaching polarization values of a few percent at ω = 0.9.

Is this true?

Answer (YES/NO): NO